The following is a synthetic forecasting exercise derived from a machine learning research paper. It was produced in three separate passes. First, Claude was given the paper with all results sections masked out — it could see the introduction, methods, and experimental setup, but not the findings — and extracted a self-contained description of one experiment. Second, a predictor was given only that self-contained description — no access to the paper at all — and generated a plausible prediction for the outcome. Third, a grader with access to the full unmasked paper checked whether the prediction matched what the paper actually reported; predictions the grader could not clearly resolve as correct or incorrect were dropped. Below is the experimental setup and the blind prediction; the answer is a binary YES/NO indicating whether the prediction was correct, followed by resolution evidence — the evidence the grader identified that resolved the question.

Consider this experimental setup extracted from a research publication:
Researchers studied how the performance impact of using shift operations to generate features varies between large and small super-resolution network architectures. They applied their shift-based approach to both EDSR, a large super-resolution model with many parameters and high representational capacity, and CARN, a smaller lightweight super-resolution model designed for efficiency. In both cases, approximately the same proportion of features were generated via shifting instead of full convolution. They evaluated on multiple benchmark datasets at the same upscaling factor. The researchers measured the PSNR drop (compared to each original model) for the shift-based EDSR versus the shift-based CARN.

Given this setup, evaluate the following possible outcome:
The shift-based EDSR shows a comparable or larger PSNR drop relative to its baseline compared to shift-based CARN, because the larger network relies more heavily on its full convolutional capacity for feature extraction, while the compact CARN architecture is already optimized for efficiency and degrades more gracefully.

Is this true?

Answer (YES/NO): YES